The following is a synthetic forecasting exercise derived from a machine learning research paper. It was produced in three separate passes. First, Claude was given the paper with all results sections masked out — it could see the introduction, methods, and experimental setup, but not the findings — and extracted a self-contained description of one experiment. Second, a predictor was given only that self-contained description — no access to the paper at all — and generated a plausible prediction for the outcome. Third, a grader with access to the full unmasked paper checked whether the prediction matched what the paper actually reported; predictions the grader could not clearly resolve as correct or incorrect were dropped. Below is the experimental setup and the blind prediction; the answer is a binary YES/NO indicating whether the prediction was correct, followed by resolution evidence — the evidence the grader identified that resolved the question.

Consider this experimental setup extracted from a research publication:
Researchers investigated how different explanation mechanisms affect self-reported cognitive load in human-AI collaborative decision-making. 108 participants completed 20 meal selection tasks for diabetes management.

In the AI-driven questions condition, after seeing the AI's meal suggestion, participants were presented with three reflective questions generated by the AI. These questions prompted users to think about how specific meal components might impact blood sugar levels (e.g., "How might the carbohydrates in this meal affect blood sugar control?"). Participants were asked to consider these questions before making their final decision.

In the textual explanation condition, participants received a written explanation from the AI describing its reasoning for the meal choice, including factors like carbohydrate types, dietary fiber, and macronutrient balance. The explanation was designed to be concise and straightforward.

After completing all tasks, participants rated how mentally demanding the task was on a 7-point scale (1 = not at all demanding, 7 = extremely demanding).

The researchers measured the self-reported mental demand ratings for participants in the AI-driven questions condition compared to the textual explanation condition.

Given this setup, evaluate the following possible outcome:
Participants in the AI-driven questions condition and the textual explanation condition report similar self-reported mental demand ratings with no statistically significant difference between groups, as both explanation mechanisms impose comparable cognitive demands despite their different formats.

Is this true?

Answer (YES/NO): YES